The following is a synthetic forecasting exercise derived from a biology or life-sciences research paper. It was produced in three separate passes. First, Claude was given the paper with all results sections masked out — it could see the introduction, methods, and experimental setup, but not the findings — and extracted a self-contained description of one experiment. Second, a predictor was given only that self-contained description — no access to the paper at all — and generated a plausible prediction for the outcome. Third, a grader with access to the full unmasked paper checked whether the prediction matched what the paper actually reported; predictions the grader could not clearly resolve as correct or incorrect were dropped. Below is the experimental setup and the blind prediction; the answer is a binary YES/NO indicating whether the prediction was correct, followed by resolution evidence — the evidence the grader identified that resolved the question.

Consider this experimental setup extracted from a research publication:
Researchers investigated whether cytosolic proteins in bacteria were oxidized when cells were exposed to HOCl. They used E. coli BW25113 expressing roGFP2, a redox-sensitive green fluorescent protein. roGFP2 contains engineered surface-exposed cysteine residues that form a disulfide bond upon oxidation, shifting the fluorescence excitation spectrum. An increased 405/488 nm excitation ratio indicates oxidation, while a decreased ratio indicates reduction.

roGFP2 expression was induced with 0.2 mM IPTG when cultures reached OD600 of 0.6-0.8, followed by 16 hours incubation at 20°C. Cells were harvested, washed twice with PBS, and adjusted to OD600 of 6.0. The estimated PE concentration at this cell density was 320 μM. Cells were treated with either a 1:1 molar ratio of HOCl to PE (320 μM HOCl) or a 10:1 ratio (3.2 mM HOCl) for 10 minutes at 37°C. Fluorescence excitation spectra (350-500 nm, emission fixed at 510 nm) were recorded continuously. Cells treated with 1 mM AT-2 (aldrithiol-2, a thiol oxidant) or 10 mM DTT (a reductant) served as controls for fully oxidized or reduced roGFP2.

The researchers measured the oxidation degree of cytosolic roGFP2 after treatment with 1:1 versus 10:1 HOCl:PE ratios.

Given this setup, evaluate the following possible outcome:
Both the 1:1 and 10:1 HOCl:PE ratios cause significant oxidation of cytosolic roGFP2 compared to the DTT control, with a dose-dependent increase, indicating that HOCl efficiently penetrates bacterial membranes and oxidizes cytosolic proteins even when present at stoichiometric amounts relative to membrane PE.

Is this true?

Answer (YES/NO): NO